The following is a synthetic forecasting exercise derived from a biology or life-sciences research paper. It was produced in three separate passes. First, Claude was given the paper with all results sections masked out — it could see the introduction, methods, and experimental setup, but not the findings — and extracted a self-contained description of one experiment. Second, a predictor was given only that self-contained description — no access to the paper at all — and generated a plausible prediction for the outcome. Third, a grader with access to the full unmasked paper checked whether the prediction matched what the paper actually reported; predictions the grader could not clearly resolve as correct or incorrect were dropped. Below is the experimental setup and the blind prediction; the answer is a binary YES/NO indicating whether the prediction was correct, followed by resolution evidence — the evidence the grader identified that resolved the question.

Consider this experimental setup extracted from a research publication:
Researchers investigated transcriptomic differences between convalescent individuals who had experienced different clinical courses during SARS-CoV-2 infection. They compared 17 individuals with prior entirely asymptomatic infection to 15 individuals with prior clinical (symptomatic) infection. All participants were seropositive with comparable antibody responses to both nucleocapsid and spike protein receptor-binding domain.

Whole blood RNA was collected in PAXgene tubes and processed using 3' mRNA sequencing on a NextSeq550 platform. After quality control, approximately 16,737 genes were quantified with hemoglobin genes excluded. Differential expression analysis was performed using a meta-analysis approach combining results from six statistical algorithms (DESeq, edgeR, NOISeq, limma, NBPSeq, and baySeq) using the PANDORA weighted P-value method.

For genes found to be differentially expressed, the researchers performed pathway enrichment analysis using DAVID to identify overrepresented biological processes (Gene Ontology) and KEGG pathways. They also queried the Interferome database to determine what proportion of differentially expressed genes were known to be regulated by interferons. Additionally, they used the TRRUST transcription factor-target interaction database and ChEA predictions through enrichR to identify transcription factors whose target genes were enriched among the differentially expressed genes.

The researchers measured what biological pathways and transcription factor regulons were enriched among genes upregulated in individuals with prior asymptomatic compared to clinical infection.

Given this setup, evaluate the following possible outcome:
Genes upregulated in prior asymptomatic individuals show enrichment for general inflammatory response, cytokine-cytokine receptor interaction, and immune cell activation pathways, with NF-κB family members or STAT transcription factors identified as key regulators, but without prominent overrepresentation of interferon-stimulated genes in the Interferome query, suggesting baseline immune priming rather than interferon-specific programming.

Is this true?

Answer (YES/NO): NO